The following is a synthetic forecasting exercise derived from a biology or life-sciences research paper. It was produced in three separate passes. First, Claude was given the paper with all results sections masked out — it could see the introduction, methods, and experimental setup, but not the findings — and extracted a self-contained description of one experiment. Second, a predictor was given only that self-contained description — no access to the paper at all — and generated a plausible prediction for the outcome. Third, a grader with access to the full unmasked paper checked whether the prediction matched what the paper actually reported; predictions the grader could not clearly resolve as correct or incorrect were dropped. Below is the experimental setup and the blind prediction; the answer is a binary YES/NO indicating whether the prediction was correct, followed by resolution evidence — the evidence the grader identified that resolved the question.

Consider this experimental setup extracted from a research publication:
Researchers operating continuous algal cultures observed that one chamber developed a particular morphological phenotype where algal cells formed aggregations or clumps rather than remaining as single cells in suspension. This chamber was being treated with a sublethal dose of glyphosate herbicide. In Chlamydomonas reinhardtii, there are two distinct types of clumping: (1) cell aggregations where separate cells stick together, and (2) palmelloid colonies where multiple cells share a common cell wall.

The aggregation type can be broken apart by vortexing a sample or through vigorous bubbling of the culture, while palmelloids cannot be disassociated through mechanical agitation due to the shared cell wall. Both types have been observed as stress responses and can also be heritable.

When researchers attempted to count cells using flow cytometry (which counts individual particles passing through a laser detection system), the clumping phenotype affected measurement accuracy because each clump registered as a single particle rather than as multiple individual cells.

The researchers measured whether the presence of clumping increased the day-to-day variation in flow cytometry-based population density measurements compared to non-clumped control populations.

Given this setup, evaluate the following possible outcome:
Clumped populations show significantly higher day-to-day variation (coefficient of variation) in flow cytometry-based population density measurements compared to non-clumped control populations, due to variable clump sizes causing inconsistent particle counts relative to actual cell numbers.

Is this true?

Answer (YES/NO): YES